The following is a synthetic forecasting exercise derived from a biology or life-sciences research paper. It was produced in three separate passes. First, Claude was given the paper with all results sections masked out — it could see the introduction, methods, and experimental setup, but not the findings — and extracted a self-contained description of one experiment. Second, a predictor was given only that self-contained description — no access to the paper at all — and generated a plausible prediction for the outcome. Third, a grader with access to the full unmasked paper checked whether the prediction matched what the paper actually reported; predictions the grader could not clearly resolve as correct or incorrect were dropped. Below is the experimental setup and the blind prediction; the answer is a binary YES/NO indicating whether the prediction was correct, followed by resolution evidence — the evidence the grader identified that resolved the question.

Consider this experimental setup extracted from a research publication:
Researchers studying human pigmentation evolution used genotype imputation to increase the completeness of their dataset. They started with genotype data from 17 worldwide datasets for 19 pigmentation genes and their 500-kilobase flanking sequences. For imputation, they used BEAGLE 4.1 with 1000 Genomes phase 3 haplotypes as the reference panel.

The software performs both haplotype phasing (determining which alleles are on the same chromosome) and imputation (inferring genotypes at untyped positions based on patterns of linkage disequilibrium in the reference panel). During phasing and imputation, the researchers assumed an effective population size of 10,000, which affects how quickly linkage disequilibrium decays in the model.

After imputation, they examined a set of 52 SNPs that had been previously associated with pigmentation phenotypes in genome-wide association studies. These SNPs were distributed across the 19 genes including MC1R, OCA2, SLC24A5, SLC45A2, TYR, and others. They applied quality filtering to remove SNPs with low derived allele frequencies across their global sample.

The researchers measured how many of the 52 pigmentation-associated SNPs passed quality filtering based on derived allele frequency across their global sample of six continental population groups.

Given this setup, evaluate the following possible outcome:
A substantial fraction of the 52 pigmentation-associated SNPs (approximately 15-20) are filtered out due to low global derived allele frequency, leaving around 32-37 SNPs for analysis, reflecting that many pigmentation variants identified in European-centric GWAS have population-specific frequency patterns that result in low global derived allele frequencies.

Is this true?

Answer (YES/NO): NO